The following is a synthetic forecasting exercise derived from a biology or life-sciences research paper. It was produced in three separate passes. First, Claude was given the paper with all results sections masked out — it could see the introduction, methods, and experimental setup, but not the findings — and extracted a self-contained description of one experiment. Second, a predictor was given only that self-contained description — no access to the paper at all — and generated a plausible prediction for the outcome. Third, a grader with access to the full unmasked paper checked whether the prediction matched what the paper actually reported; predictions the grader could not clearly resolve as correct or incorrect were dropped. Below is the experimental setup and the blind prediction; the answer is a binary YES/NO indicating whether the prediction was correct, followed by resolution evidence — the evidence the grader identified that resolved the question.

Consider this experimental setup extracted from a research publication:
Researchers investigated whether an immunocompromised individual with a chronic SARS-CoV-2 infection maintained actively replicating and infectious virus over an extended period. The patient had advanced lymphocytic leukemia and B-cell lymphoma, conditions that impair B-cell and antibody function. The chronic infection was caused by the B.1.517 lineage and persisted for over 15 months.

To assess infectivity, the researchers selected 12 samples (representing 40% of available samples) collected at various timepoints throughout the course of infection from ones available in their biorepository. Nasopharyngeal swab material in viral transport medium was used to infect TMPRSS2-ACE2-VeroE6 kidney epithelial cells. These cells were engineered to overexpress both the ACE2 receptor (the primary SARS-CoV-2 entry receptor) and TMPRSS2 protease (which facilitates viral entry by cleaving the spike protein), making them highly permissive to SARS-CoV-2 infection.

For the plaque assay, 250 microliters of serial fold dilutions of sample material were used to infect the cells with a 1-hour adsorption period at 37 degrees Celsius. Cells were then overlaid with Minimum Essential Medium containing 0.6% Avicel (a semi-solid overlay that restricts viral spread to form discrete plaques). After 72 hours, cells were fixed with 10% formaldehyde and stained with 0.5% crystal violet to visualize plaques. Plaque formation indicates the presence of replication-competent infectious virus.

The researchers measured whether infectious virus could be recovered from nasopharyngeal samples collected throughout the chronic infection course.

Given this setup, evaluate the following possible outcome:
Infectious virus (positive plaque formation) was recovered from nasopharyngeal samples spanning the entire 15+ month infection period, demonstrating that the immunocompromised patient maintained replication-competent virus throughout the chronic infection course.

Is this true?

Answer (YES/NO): NO